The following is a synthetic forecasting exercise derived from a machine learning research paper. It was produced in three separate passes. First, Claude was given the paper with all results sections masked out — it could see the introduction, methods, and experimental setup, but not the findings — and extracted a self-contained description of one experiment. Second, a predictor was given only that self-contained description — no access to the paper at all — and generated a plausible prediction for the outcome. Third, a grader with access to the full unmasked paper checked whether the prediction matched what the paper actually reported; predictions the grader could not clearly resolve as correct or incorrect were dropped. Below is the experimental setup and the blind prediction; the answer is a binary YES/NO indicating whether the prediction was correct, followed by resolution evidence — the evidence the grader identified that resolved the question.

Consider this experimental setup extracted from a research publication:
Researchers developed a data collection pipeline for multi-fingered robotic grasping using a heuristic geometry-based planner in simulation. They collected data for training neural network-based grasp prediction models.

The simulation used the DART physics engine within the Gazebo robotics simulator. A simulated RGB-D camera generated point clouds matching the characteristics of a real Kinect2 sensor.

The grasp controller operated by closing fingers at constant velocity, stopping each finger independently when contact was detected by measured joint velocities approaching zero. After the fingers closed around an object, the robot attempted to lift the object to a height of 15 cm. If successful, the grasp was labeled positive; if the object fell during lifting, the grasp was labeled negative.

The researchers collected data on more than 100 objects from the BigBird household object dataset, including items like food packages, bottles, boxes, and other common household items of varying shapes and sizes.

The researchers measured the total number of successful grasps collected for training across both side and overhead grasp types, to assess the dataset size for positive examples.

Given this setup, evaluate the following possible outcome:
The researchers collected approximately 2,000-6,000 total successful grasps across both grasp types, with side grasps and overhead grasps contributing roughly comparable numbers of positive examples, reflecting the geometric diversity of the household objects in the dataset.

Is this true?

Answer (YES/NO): NO